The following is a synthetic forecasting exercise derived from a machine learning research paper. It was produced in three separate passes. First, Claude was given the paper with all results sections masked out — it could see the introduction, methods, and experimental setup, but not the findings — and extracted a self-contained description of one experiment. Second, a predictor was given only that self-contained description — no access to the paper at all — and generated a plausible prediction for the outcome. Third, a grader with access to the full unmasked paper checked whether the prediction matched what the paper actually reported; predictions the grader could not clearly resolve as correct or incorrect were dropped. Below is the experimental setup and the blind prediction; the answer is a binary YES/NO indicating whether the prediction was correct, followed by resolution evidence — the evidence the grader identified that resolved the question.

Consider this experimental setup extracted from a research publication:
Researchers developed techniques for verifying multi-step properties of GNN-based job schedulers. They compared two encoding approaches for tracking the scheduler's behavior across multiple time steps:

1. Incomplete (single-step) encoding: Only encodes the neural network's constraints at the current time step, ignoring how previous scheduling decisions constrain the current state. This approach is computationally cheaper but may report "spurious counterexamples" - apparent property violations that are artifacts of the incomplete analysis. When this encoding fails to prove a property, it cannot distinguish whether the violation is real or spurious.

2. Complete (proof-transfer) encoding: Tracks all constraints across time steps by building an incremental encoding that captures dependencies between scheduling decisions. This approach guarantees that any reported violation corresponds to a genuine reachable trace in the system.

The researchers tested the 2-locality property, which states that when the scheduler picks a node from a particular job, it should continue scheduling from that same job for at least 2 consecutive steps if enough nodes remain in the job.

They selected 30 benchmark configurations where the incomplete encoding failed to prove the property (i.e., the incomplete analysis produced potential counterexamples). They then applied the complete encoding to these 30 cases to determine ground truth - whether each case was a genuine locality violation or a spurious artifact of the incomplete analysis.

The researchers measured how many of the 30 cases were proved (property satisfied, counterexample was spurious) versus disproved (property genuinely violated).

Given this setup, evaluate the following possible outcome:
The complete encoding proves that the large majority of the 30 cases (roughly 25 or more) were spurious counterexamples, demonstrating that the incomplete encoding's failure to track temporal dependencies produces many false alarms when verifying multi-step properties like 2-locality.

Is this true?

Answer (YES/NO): NO